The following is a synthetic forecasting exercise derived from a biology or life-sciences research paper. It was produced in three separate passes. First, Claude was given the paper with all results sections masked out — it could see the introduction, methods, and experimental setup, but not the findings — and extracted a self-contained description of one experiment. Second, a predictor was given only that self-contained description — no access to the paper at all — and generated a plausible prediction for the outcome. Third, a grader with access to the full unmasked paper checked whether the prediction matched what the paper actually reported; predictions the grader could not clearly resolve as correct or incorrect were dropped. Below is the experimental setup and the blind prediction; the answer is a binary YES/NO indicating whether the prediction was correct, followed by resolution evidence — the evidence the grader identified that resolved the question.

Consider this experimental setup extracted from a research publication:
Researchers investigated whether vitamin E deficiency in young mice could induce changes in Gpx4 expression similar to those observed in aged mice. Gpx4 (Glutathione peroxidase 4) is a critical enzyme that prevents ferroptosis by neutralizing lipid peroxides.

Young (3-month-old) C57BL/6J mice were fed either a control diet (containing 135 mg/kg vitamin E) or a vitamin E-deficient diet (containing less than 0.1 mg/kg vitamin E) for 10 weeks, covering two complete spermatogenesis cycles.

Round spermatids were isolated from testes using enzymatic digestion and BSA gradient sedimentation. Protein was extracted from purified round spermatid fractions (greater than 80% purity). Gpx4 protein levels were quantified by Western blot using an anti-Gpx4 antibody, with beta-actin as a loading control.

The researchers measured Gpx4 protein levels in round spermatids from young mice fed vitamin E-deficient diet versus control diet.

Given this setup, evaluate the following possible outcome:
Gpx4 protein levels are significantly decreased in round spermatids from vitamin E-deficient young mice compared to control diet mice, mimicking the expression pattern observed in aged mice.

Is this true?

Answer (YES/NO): NO